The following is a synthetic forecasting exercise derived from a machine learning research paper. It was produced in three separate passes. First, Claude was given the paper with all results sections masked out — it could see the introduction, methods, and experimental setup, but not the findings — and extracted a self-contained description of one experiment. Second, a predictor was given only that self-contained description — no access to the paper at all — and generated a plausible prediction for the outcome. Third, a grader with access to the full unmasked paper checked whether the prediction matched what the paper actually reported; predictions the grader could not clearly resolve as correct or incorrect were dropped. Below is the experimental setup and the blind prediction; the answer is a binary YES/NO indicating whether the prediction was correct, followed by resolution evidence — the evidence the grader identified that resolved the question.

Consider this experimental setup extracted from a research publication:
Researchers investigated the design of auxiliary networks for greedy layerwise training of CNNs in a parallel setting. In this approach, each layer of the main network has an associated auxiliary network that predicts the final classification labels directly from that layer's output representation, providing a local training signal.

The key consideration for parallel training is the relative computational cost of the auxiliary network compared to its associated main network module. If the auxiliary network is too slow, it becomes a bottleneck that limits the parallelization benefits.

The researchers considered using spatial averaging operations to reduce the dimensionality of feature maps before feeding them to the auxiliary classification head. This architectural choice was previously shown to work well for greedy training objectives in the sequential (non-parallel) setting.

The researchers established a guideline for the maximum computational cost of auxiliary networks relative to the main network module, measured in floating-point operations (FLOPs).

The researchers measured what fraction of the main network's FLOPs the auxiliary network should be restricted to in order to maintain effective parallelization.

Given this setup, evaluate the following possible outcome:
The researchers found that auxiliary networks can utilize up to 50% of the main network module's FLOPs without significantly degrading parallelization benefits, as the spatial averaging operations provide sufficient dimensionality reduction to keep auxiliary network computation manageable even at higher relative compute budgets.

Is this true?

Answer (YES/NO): NO